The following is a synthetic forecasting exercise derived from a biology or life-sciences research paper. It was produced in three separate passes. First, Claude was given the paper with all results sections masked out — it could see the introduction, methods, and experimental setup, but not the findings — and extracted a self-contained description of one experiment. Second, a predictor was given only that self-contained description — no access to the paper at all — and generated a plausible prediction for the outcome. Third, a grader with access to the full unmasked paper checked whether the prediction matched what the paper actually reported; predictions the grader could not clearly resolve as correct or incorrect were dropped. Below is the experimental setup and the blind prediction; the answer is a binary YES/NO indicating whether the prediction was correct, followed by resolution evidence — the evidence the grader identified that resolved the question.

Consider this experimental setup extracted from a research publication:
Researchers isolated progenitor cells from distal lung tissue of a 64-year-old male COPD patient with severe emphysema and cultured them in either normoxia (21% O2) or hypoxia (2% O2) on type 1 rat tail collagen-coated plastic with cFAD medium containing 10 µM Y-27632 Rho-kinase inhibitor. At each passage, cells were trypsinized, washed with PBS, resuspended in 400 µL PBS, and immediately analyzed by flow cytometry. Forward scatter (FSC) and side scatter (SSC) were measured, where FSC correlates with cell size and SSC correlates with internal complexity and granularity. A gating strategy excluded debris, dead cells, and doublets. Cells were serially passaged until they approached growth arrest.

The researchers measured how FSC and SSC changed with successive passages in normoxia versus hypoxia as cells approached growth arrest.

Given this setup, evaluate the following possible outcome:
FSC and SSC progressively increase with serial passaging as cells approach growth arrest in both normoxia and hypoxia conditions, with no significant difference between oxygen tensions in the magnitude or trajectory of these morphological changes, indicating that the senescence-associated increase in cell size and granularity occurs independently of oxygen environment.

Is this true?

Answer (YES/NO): NO